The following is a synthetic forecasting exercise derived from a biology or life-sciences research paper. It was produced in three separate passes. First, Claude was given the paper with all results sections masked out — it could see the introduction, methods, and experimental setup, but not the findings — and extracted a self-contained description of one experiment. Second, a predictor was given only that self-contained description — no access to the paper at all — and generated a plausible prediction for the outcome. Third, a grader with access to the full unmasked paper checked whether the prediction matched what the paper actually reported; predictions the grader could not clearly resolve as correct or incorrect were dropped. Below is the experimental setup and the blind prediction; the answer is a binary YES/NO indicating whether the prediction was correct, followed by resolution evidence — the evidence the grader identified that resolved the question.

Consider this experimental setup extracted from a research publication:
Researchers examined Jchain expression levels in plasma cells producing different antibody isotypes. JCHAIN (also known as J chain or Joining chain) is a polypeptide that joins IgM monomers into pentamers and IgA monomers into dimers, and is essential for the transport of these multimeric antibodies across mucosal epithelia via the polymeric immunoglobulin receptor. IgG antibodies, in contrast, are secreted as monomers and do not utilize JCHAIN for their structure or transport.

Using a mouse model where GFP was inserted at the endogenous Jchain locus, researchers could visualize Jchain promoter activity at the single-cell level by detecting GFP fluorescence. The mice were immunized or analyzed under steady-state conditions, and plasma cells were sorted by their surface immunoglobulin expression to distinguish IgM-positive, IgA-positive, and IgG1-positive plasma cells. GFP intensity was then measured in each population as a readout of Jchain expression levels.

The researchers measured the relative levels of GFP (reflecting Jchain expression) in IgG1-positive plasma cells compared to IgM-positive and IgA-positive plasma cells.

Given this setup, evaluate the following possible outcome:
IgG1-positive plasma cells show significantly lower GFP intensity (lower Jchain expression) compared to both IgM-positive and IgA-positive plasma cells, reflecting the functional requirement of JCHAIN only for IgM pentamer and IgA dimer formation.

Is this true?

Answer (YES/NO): NO